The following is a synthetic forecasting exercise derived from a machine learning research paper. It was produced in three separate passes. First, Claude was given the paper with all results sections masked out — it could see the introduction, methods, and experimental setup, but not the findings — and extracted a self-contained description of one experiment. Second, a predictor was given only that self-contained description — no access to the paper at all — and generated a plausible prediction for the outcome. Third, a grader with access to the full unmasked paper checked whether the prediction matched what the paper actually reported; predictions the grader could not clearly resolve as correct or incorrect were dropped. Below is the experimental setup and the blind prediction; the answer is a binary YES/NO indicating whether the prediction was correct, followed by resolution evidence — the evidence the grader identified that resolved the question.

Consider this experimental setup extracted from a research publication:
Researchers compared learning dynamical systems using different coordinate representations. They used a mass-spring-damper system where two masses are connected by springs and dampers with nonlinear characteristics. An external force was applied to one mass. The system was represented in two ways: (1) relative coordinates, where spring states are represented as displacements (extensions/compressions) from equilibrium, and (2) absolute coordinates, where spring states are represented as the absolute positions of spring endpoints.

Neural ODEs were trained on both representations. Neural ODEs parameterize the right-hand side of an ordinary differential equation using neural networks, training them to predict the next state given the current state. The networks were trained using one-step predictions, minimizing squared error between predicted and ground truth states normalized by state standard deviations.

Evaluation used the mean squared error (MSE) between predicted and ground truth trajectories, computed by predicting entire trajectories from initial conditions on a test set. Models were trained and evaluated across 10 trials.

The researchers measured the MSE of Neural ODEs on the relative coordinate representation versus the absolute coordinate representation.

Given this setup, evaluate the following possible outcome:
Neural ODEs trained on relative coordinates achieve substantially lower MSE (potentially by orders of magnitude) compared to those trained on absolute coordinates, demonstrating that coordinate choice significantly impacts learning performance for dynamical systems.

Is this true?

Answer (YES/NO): NO